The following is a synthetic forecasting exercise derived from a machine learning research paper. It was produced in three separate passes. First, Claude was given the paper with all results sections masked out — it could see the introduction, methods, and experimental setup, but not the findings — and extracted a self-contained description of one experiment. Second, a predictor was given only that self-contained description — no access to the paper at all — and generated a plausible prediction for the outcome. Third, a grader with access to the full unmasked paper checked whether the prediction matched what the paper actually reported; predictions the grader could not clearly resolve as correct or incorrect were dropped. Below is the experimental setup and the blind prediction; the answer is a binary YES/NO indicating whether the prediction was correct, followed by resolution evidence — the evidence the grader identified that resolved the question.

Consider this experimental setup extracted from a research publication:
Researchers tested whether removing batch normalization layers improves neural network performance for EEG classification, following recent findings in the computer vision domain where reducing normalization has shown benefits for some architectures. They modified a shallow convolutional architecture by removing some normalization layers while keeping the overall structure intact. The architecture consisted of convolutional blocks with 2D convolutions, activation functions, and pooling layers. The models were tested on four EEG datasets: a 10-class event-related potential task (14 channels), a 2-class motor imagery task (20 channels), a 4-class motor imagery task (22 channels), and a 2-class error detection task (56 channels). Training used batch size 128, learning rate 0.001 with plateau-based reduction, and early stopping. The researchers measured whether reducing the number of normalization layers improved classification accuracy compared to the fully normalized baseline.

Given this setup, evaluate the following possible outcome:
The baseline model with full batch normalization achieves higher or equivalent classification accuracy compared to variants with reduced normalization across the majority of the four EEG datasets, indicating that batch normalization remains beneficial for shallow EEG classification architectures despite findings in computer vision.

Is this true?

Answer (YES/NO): YES